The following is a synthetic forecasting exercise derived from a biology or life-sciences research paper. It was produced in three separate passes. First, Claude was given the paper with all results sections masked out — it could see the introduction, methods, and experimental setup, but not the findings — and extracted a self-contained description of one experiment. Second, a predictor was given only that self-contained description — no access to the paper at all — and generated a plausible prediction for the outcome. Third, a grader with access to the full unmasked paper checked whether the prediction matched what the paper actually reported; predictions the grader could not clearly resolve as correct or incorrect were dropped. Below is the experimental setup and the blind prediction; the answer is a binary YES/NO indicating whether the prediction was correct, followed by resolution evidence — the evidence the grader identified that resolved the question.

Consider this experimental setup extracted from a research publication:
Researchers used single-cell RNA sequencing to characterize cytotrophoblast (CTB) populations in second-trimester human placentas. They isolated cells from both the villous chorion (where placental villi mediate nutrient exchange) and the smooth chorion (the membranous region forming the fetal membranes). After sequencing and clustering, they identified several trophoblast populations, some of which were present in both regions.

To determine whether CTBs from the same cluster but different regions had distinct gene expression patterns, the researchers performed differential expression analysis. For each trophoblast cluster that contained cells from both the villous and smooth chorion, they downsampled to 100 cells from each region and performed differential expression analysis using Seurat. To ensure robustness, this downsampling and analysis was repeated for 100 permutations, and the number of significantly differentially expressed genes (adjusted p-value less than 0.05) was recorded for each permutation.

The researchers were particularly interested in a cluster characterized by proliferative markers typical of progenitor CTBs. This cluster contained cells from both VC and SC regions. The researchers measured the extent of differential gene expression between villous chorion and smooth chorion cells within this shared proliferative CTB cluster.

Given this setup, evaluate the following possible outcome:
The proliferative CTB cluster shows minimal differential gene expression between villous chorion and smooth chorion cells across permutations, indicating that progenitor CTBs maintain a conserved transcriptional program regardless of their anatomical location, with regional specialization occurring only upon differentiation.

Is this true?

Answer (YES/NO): NO